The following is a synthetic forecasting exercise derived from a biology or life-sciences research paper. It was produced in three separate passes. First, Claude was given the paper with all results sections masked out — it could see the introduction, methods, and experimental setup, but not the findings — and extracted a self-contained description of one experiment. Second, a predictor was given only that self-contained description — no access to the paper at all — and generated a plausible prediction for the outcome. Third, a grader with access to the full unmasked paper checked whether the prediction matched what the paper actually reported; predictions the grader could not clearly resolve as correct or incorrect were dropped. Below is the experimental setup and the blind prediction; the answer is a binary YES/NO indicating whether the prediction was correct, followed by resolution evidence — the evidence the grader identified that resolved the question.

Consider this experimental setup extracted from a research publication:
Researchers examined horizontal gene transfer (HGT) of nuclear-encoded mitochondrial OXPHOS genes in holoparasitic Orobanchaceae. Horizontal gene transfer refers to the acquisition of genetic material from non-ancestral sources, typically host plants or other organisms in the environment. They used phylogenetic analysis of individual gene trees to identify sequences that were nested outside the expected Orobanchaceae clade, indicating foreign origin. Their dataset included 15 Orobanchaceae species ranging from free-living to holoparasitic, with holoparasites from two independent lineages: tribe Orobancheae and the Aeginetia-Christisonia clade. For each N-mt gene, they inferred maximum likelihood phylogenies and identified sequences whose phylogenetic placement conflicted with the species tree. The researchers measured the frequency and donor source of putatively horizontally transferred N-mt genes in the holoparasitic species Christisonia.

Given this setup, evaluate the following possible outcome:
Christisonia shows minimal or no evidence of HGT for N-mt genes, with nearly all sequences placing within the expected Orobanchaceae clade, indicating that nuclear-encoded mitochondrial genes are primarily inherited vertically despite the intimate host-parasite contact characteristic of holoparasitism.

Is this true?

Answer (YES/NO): NO